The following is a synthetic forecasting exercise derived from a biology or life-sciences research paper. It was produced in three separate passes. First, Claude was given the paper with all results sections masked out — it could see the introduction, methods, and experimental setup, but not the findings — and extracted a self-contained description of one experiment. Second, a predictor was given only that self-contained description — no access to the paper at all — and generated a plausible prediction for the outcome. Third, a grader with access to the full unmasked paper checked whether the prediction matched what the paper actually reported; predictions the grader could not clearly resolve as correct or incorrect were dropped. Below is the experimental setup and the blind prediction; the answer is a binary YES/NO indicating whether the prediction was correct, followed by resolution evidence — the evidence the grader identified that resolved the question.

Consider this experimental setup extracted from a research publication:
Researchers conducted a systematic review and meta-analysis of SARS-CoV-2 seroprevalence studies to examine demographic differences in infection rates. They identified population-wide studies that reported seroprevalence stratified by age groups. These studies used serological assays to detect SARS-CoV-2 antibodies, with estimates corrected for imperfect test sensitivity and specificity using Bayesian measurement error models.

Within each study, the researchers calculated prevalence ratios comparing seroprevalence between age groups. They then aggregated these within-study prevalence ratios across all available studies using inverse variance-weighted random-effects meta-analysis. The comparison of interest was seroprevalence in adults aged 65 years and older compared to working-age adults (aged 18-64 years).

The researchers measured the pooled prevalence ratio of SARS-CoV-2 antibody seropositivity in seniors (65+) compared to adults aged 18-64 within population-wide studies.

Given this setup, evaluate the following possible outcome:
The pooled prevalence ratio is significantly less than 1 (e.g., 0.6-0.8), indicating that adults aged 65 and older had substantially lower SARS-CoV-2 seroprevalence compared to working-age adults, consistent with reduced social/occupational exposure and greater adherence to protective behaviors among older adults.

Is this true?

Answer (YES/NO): YES